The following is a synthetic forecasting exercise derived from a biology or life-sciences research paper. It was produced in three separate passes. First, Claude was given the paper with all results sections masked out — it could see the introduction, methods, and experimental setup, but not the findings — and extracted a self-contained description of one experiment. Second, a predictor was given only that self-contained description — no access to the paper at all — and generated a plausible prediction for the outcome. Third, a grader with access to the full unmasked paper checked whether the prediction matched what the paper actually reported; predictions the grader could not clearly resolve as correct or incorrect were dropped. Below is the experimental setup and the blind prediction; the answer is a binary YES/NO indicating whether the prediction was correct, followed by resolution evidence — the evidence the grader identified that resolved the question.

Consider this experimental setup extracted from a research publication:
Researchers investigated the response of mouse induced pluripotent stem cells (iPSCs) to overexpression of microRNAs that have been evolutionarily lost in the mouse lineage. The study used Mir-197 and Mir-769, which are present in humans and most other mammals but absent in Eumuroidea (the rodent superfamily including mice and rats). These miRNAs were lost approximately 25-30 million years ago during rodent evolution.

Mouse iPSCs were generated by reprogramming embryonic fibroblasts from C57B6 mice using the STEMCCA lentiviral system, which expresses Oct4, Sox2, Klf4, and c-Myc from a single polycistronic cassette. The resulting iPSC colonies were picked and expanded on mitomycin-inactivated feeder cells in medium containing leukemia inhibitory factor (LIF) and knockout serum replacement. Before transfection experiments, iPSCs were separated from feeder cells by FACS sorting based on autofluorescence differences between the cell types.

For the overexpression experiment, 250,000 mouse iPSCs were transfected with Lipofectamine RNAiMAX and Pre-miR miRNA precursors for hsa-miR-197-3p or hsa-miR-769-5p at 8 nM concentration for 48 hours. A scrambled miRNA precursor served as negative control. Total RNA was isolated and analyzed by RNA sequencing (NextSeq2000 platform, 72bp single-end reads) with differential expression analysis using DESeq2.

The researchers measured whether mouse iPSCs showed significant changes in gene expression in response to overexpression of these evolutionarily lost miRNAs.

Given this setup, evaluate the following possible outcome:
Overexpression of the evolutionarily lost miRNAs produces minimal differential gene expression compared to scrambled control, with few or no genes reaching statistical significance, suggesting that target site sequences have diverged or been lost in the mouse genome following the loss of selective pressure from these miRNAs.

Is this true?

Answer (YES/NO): NO